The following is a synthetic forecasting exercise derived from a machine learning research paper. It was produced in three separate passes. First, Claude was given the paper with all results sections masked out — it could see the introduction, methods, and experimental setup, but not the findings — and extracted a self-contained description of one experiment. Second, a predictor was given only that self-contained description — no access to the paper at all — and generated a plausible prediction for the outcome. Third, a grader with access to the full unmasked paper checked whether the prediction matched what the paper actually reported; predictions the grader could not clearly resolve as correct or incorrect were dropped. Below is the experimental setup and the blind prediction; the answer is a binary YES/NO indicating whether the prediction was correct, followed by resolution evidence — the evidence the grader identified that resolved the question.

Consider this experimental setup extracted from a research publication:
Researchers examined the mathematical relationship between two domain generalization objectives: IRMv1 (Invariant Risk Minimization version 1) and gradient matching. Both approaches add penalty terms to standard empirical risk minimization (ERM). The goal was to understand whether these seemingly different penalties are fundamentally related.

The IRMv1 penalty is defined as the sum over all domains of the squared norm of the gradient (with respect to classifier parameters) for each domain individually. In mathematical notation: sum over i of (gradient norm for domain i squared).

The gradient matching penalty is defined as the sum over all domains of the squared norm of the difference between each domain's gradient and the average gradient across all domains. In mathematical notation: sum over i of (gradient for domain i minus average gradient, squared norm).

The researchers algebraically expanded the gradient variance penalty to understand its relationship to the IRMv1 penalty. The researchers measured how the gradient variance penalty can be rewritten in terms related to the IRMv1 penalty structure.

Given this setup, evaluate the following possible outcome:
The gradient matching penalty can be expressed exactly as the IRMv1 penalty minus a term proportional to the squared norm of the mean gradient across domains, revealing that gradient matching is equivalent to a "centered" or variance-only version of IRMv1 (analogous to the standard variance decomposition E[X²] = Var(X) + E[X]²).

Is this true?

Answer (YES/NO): YES